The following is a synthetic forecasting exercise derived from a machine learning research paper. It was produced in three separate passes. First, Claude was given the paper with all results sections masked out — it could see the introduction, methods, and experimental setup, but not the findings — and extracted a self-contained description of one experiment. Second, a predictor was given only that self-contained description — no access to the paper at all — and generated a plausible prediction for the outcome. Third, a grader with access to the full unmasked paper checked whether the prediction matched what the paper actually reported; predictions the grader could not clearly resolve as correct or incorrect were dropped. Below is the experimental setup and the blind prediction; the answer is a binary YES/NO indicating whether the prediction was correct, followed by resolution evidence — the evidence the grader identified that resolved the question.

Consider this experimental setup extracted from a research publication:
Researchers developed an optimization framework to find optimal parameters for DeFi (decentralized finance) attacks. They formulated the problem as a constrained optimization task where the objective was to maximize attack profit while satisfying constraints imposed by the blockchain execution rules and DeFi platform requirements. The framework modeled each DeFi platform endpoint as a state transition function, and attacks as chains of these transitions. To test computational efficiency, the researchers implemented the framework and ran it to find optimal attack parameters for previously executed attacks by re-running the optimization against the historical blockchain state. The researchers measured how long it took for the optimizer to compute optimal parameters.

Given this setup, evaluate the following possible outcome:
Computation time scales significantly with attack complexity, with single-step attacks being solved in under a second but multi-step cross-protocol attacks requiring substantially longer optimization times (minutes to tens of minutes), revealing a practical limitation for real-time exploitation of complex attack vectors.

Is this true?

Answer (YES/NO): NO